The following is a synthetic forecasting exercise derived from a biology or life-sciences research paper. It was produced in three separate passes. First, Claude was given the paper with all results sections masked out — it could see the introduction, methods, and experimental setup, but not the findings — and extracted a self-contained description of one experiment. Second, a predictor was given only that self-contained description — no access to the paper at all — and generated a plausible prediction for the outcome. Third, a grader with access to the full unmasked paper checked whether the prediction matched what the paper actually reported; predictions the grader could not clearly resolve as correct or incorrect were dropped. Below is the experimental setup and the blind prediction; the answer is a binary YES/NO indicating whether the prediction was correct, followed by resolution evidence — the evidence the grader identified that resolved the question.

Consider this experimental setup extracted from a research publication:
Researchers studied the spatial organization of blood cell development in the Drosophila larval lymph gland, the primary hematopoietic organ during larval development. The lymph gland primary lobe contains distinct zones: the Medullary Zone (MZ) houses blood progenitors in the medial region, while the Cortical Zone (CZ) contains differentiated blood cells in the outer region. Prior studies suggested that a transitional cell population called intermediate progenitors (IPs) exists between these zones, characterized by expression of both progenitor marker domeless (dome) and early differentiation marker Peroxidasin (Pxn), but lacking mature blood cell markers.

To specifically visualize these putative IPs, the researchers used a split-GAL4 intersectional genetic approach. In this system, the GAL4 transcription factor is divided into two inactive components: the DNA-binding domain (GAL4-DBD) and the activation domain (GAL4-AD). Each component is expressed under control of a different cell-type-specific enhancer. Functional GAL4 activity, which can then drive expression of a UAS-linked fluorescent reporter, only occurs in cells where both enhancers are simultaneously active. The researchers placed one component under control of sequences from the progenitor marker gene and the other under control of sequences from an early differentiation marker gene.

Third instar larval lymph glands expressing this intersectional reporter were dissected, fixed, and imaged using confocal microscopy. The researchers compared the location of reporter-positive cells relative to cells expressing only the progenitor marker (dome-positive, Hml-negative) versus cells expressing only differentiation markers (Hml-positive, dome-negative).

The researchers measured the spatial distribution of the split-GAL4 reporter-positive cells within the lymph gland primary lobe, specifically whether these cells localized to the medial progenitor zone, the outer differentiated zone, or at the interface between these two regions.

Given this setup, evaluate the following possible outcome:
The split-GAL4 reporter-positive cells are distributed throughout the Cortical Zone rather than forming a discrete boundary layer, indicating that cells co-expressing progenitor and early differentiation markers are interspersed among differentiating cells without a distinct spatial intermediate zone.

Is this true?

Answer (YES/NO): NO